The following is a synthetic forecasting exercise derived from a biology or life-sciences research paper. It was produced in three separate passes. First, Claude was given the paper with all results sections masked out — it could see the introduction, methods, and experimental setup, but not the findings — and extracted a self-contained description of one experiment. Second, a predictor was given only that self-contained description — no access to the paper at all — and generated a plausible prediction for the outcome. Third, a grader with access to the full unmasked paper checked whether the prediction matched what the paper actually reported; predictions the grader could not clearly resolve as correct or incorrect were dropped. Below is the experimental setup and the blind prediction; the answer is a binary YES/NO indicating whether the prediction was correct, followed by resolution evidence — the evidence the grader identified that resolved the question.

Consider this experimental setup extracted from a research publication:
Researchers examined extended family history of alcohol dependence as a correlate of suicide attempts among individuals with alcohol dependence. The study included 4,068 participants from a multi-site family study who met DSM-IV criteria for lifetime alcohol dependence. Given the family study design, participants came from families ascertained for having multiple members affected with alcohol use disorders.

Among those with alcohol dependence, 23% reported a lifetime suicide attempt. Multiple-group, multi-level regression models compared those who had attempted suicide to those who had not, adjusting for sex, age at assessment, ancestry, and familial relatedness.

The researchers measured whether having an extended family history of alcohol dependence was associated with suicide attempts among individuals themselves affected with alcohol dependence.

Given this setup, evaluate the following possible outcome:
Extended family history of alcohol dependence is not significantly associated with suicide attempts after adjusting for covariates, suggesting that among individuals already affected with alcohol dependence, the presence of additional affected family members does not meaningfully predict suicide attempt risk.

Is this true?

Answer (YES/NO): NO